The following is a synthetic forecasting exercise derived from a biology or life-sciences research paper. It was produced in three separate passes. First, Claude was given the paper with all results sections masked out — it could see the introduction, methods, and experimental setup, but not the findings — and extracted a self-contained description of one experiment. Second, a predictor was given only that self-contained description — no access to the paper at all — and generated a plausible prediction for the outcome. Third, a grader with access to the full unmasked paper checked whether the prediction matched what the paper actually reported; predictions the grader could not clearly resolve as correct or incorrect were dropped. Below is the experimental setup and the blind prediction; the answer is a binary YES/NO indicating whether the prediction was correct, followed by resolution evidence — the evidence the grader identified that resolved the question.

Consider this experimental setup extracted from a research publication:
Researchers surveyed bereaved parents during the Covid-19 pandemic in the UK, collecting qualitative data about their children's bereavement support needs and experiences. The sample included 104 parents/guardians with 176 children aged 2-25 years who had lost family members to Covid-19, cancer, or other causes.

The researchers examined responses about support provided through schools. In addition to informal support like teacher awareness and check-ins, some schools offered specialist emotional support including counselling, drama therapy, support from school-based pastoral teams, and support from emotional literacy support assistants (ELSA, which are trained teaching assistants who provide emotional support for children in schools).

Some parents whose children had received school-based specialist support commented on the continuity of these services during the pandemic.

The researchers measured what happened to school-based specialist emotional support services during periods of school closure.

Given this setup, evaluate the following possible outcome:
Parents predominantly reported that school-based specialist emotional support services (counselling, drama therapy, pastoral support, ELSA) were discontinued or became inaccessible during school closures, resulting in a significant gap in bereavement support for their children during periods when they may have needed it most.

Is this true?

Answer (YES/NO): NO